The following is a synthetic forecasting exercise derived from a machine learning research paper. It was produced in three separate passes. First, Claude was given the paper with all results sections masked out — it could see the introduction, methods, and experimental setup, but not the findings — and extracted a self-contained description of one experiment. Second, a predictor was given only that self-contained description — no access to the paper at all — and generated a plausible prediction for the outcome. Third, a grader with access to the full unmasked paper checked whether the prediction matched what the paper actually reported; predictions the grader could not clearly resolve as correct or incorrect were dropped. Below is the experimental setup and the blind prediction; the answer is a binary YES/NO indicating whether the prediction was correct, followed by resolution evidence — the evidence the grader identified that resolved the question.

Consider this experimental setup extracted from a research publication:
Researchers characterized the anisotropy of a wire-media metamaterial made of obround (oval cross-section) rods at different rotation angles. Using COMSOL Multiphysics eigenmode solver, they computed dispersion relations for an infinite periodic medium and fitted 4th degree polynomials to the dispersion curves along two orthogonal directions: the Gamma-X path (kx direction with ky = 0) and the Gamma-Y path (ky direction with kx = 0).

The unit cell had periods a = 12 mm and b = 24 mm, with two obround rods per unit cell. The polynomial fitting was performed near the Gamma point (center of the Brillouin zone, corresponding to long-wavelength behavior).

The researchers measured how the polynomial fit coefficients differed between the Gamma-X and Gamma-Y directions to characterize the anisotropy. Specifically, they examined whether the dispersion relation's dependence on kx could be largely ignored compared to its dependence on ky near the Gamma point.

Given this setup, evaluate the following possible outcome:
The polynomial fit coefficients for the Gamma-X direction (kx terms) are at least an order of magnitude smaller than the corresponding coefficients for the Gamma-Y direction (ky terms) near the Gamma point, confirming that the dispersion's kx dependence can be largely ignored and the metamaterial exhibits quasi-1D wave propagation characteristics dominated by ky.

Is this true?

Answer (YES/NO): NO